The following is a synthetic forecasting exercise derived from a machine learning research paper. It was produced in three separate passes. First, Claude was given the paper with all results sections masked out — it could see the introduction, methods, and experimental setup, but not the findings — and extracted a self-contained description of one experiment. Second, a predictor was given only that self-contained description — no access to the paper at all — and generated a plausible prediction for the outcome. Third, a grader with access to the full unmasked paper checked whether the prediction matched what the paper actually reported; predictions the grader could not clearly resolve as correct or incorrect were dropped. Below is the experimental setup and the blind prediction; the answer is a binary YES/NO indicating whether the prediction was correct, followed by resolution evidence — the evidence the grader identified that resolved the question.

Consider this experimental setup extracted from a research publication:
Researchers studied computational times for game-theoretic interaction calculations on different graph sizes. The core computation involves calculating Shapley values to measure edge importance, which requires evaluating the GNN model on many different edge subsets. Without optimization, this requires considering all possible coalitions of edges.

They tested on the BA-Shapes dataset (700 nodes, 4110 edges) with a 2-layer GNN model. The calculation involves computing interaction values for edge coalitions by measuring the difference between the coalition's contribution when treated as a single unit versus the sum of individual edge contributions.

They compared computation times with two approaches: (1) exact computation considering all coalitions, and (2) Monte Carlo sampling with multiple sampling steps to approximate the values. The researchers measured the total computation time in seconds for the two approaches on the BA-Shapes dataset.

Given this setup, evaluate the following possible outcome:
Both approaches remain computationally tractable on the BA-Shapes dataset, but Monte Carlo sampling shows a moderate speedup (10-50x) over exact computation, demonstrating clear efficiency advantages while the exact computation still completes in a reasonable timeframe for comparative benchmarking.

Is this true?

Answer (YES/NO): NO